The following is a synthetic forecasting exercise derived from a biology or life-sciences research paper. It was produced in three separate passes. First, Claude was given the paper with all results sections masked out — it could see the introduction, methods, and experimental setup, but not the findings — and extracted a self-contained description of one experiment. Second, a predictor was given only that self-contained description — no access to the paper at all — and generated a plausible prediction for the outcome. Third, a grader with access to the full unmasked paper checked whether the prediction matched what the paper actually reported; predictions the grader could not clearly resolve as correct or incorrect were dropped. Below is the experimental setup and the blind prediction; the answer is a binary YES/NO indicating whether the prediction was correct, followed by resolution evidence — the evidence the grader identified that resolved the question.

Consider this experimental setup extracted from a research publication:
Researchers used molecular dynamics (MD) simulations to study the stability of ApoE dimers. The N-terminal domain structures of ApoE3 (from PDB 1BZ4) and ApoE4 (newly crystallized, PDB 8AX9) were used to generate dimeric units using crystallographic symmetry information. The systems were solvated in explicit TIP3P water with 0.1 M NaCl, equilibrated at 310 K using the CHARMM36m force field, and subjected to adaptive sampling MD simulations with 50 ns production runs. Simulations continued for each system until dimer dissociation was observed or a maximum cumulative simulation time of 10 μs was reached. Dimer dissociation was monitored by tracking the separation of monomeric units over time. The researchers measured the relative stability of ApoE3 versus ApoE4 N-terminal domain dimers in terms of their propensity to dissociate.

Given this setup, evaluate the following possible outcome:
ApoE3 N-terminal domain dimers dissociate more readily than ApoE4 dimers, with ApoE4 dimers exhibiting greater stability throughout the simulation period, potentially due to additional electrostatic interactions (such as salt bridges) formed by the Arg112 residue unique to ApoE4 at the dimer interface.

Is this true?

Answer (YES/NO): NO